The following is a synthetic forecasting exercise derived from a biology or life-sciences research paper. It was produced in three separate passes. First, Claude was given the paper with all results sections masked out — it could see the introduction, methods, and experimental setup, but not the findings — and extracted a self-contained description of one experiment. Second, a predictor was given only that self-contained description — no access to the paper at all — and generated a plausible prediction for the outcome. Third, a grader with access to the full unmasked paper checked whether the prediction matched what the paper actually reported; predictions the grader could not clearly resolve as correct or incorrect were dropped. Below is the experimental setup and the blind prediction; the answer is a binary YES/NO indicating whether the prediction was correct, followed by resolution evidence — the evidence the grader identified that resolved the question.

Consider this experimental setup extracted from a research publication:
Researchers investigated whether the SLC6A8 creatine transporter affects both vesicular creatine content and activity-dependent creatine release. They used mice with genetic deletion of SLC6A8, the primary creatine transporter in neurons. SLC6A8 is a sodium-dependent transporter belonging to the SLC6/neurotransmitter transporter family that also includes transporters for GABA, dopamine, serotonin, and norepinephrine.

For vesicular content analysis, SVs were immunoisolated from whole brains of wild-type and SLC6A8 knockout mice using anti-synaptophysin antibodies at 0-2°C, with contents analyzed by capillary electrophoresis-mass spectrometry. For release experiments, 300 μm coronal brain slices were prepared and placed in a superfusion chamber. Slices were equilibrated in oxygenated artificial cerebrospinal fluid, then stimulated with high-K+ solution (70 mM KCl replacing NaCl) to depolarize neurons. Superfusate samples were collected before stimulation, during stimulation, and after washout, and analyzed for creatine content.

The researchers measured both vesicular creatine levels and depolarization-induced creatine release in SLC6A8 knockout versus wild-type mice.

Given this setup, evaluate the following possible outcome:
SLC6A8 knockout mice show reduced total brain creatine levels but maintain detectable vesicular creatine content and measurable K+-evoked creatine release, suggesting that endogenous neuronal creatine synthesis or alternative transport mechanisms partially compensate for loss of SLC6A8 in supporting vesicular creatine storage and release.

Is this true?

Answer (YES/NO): NO